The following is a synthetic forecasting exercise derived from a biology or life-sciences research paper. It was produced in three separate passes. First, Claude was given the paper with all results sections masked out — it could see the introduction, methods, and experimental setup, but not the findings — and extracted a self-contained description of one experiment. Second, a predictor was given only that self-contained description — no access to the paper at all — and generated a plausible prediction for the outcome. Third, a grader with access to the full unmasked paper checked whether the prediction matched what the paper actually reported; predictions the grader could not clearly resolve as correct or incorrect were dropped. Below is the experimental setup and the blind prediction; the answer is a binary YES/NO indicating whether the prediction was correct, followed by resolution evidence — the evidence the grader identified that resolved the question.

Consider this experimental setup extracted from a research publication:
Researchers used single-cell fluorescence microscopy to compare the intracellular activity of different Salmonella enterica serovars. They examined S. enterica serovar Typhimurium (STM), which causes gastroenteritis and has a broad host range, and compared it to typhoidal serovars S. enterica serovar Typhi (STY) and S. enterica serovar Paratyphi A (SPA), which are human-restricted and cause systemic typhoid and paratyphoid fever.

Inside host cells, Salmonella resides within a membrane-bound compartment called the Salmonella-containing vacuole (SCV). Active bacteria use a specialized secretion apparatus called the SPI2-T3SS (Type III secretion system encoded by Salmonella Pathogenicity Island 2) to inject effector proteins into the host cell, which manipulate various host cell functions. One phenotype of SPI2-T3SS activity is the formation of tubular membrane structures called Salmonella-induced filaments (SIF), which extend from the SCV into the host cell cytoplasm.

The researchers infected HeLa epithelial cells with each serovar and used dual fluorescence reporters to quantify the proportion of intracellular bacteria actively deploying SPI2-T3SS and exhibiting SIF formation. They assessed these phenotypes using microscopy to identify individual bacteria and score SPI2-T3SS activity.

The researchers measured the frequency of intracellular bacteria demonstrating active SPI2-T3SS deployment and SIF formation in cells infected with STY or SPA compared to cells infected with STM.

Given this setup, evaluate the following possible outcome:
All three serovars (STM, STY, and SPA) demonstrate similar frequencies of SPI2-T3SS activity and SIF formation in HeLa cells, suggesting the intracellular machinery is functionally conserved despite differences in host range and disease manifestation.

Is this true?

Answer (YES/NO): NO